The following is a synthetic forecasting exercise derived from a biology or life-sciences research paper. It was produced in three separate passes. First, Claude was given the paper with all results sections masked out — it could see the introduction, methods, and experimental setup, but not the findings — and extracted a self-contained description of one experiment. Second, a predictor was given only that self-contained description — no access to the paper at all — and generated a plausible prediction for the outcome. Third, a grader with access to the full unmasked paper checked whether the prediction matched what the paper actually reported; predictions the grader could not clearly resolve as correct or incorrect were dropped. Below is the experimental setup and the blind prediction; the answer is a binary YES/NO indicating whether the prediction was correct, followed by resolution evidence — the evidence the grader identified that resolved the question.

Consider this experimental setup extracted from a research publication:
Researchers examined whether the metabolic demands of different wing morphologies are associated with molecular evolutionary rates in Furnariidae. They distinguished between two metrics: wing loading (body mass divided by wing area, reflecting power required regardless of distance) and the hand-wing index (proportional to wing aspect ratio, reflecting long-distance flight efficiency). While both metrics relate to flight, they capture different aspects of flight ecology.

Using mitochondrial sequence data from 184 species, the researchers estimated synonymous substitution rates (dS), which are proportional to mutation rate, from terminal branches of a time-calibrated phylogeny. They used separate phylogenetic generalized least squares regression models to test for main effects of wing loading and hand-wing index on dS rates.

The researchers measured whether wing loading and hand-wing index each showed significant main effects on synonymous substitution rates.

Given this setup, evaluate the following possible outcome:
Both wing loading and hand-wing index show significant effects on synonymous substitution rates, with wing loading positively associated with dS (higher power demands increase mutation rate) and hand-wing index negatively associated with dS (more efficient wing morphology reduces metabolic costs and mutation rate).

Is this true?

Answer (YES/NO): NO